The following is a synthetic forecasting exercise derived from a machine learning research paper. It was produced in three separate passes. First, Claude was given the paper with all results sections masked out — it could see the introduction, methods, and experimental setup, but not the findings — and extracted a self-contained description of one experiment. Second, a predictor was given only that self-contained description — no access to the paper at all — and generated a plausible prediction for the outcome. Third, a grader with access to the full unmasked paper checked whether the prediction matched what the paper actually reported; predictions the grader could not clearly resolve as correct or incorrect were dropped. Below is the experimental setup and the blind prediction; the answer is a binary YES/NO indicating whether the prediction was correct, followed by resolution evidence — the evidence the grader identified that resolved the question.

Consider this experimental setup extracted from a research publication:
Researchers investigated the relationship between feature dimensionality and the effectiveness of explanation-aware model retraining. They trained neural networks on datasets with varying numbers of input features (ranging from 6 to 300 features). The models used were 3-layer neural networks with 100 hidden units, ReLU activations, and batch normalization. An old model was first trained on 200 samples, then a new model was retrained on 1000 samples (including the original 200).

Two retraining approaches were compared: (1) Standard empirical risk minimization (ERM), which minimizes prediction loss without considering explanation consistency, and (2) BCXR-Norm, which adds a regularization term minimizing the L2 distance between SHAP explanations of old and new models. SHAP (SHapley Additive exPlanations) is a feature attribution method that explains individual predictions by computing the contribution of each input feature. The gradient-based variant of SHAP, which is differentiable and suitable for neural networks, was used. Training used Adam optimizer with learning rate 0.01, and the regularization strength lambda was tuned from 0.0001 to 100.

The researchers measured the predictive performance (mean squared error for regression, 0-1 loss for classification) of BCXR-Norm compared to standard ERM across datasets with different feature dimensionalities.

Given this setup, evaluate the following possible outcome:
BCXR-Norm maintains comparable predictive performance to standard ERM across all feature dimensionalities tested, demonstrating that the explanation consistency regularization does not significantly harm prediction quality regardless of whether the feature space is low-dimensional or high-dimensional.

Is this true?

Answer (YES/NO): NO